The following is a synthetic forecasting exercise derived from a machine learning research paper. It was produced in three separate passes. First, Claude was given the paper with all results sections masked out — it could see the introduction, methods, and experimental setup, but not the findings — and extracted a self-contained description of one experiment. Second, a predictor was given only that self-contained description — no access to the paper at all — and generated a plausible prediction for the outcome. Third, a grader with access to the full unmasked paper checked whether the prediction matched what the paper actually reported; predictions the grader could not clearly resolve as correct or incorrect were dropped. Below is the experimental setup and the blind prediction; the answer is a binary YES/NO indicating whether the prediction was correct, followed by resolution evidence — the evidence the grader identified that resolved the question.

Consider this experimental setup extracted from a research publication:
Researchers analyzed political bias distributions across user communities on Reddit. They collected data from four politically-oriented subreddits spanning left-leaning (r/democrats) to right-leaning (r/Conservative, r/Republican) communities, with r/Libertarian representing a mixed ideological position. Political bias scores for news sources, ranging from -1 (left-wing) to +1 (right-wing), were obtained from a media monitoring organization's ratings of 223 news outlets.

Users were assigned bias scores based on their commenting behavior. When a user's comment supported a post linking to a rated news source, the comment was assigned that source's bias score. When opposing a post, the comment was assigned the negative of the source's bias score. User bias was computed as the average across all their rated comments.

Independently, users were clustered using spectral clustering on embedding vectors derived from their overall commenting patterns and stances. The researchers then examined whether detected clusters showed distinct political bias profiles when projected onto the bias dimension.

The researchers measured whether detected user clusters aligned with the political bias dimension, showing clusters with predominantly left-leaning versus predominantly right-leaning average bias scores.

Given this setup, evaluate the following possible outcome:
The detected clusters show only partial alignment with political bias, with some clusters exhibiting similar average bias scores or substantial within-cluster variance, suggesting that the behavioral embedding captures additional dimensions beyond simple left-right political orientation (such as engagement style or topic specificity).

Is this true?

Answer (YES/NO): YES